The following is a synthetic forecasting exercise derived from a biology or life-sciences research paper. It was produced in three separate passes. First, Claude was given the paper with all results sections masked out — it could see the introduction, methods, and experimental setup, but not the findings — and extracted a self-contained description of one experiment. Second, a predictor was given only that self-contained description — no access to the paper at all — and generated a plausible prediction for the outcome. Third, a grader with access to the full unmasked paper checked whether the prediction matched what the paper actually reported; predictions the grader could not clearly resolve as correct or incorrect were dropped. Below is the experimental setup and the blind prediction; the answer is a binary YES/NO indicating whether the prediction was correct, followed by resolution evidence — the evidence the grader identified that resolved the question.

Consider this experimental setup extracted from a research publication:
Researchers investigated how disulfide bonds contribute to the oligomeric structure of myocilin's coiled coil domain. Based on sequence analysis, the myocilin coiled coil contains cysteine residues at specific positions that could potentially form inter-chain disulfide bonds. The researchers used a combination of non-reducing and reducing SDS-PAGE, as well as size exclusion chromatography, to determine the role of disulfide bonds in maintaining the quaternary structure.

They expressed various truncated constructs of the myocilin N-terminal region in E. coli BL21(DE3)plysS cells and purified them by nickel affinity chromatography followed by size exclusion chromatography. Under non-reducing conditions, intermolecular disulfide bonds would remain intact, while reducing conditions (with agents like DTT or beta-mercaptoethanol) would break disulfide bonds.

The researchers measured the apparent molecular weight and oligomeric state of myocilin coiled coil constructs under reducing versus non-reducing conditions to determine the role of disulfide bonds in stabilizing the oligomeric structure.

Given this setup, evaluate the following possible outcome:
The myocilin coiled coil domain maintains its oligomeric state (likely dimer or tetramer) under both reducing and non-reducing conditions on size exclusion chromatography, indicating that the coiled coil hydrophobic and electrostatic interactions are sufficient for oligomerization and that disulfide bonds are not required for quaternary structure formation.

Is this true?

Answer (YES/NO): YES